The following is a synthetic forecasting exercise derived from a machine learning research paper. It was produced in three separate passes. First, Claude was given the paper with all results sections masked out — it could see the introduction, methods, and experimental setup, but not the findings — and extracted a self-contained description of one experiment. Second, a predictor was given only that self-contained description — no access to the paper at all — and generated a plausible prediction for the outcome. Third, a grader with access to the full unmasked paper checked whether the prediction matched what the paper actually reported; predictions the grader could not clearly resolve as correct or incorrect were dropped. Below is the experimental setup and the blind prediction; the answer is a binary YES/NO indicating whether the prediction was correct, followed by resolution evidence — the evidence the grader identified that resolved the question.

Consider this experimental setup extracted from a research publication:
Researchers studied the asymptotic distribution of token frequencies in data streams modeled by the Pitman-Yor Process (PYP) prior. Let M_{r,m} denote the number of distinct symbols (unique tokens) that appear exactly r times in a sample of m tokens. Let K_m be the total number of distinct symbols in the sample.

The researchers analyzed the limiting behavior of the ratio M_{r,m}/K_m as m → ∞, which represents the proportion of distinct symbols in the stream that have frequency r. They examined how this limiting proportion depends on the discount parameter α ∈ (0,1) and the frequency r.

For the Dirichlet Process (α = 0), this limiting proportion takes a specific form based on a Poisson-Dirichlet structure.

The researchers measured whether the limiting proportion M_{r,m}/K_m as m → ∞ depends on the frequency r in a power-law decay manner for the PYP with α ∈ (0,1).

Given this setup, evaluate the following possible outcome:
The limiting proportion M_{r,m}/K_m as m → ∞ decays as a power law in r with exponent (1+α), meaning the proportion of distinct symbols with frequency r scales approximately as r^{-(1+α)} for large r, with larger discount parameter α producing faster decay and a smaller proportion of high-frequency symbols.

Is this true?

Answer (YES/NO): YES